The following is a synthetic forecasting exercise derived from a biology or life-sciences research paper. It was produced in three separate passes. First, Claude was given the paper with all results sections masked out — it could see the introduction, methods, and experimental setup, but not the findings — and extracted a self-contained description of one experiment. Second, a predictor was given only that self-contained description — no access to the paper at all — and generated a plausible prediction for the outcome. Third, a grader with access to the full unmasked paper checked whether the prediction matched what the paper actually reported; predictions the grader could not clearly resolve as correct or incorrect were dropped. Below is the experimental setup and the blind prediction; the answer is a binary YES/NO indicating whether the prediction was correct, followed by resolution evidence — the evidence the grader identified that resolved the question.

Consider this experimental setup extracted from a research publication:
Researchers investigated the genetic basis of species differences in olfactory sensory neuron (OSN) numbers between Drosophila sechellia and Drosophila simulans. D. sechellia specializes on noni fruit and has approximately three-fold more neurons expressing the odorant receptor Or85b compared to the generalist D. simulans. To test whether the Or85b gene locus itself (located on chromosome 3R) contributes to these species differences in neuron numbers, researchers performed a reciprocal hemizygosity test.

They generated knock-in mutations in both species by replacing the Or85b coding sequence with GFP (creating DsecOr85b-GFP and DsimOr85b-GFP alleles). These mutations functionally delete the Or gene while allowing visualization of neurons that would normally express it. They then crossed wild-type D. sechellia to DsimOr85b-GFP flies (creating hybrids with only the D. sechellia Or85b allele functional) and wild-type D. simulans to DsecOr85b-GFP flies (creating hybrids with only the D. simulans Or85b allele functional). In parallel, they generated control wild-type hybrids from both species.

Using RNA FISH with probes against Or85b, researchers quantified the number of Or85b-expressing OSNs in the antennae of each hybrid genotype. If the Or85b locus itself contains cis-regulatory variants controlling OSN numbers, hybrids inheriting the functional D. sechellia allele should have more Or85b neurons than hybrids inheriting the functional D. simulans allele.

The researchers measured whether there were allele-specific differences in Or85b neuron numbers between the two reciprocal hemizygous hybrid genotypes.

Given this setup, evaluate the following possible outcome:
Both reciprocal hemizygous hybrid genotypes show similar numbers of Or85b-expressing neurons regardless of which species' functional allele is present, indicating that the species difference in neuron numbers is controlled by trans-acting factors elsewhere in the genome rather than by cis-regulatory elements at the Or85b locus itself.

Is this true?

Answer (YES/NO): YES